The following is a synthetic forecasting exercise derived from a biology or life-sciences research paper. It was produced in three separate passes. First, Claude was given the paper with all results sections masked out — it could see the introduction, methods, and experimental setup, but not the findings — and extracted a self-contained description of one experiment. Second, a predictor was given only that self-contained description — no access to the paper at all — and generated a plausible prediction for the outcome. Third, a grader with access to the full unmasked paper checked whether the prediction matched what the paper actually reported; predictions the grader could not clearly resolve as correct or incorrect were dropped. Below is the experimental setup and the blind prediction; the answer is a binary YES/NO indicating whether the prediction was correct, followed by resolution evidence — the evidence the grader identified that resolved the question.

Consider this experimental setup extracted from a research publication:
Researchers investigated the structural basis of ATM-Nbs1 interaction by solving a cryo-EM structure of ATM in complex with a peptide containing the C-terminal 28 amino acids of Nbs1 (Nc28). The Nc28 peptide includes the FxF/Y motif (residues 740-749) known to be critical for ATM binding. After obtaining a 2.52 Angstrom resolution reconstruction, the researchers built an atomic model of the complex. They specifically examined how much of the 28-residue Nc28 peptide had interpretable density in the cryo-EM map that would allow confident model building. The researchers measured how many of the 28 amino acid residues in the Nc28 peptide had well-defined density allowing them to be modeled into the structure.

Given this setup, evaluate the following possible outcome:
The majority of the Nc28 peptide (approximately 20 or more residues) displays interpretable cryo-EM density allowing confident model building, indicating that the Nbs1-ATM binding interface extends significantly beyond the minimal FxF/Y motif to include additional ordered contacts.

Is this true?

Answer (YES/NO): NO